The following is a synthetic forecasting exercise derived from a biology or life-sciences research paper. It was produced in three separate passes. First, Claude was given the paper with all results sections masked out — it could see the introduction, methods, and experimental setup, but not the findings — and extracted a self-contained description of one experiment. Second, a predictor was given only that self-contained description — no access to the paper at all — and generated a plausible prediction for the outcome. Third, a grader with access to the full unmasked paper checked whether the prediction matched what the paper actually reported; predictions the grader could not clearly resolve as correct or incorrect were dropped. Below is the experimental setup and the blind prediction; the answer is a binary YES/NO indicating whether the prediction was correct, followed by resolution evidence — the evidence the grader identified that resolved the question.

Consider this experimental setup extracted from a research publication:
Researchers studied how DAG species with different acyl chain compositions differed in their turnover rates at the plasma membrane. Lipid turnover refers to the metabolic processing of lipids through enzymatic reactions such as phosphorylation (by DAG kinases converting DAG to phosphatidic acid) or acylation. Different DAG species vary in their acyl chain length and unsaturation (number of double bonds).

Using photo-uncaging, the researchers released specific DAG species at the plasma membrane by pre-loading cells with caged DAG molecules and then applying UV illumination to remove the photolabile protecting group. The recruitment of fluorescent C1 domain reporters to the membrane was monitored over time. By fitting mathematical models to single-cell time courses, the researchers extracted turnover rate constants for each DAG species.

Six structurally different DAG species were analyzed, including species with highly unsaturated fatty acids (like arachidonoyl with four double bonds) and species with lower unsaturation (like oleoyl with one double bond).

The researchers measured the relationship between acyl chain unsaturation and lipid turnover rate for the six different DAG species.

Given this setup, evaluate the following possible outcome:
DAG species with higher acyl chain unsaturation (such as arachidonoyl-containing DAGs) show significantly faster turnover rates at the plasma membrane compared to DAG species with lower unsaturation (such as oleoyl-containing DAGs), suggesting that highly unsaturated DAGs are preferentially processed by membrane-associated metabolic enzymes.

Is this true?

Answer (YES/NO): YES